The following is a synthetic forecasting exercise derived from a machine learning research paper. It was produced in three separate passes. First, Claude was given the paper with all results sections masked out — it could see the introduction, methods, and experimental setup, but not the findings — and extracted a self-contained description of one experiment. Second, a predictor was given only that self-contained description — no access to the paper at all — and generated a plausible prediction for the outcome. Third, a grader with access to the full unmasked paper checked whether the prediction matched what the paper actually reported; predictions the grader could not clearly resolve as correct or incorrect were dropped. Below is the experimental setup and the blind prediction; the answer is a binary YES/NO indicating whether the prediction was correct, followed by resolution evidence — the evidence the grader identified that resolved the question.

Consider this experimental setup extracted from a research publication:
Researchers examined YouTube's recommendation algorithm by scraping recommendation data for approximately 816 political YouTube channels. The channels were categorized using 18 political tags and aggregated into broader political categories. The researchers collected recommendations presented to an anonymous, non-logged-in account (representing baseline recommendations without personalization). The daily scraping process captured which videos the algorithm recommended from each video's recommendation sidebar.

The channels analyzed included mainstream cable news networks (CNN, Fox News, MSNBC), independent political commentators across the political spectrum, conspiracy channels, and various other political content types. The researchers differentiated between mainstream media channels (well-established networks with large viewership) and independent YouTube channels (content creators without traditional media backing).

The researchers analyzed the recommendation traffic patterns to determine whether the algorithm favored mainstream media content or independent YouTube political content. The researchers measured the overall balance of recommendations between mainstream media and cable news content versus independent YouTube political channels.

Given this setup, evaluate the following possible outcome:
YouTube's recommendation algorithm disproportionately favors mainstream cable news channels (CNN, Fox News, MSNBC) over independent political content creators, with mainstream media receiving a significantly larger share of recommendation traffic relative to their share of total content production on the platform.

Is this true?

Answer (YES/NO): YES